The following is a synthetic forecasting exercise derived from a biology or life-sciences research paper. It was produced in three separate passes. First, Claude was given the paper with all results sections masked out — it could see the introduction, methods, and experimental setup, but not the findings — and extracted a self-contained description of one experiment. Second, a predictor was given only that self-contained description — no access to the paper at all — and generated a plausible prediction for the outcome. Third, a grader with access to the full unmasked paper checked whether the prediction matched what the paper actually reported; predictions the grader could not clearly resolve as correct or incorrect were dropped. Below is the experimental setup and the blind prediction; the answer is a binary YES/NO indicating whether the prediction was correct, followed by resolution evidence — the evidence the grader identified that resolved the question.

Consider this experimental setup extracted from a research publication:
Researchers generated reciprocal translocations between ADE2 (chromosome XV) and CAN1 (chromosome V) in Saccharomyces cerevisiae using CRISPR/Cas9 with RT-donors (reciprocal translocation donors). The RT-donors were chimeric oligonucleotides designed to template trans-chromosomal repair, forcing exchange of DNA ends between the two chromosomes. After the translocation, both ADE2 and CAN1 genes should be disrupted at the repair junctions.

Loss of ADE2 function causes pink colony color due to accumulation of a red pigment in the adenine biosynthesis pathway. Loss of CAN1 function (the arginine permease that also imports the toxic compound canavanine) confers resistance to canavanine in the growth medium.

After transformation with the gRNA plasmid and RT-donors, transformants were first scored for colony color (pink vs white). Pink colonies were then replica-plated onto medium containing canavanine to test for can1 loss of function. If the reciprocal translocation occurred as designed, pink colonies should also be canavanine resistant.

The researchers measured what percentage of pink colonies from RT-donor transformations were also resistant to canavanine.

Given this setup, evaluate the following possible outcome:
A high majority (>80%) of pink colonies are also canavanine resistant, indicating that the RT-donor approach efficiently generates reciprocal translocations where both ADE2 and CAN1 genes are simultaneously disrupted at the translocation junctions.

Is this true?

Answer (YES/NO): YES